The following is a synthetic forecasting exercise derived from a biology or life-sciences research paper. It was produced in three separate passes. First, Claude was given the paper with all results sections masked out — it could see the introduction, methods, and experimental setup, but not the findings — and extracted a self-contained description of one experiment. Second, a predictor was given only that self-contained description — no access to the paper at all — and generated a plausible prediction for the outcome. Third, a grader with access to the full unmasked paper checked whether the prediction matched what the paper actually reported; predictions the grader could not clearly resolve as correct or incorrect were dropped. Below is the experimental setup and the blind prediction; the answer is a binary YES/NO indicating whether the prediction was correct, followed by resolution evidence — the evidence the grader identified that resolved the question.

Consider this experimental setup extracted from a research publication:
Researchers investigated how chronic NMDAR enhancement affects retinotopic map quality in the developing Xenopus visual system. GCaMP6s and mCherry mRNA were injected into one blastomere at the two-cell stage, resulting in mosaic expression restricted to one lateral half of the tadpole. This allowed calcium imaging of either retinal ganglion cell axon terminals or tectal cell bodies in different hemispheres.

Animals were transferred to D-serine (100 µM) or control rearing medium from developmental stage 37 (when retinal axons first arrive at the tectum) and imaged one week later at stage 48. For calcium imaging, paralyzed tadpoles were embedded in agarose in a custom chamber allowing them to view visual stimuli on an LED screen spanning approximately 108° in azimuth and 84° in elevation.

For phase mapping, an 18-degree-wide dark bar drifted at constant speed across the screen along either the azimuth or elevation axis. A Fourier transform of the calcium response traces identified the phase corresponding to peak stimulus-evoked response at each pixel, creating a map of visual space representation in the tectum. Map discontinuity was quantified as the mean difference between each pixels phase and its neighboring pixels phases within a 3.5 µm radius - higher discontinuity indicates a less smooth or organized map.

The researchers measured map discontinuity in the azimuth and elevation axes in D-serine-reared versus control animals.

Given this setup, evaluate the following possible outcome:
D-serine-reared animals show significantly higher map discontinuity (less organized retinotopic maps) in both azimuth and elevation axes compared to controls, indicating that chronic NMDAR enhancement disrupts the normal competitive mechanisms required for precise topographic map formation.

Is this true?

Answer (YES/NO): NO